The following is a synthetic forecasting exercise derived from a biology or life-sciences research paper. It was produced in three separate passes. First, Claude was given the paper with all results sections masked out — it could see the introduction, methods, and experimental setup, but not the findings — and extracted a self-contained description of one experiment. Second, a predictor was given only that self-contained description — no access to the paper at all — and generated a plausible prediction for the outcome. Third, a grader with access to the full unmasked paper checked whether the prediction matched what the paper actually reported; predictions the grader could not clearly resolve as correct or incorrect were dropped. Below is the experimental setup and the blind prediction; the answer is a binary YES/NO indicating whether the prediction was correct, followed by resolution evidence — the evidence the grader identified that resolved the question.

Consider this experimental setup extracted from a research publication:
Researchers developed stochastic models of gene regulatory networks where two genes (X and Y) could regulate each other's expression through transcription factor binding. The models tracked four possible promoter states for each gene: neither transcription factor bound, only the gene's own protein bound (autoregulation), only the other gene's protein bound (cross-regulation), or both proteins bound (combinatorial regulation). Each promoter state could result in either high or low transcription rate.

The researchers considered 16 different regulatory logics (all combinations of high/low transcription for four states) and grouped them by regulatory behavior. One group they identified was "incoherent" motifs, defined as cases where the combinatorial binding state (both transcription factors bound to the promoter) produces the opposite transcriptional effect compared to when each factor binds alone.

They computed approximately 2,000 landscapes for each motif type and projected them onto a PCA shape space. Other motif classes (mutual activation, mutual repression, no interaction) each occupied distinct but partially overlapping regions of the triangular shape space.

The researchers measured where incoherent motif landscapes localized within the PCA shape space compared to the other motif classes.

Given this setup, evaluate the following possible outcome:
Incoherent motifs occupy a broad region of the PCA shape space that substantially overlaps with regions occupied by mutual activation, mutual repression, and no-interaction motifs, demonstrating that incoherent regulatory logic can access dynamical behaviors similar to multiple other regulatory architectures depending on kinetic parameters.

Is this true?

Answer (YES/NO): YES